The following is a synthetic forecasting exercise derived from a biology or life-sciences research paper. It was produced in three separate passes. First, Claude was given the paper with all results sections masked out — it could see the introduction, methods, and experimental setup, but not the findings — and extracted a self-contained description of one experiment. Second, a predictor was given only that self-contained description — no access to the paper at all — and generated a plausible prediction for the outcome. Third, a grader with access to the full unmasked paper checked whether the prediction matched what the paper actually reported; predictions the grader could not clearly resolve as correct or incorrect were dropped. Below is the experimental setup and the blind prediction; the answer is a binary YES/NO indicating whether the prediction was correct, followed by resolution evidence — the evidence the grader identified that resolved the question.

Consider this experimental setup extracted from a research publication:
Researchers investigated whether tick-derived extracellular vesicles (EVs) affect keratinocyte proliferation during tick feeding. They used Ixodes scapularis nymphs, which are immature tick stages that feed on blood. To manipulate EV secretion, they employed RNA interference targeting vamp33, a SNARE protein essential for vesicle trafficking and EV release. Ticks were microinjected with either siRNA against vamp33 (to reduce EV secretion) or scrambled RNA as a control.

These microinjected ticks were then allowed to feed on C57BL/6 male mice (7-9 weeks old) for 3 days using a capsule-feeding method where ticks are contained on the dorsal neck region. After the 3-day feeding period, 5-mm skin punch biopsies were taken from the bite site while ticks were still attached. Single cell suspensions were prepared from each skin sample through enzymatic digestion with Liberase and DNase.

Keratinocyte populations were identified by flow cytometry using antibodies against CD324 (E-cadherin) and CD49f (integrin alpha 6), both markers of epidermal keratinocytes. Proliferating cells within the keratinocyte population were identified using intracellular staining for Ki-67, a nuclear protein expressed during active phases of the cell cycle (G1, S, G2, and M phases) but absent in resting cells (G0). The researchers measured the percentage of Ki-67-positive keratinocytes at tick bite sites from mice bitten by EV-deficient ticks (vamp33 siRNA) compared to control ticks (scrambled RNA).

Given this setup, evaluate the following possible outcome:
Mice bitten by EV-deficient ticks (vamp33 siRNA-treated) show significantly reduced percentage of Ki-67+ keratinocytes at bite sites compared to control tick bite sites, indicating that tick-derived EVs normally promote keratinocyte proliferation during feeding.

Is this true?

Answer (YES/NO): NO